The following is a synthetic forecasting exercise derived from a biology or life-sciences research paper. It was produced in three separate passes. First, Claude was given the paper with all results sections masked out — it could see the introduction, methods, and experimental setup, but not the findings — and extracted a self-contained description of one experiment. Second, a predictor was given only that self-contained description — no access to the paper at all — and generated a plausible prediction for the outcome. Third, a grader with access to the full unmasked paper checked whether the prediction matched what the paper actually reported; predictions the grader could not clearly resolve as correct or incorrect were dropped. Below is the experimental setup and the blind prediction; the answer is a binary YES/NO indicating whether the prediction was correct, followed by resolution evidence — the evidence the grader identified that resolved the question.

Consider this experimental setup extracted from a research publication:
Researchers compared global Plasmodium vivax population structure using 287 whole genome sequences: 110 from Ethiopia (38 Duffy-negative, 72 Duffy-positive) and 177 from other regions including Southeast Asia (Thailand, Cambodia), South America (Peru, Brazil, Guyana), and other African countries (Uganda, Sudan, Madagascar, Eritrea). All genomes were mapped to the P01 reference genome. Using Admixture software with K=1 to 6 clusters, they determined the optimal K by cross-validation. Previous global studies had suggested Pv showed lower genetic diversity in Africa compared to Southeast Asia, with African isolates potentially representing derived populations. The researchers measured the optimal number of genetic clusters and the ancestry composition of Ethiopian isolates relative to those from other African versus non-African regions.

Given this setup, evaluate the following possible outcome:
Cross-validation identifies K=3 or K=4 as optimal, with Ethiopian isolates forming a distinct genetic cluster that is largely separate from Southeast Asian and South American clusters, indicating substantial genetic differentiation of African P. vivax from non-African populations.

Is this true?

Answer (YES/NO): NO